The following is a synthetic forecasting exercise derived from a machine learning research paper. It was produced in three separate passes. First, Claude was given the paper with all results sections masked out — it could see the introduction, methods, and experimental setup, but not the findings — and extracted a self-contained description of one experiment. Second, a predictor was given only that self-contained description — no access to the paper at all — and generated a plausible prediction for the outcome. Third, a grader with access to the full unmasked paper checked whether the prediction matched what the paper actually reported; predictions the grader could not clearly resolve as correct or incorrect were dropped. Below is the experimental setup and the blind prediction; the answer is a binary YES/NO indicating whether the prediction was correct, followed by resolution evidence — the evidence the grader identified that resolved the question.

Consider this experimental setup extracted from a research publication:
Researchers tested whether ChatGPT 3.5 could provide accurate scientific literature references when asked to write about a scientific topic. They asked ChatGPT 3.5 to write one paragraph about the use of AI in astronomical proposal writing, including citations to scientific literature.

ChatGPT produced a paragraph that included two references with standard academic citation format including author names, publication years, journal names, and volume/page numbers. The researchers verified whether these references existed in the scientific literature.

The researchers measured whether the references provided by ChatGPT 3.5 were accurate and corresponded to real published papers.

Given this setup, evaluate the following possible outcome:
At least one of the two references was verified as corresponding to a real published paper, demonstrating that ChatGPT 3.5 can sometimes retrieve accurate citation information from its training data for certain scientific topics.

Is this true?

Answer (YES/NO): NO